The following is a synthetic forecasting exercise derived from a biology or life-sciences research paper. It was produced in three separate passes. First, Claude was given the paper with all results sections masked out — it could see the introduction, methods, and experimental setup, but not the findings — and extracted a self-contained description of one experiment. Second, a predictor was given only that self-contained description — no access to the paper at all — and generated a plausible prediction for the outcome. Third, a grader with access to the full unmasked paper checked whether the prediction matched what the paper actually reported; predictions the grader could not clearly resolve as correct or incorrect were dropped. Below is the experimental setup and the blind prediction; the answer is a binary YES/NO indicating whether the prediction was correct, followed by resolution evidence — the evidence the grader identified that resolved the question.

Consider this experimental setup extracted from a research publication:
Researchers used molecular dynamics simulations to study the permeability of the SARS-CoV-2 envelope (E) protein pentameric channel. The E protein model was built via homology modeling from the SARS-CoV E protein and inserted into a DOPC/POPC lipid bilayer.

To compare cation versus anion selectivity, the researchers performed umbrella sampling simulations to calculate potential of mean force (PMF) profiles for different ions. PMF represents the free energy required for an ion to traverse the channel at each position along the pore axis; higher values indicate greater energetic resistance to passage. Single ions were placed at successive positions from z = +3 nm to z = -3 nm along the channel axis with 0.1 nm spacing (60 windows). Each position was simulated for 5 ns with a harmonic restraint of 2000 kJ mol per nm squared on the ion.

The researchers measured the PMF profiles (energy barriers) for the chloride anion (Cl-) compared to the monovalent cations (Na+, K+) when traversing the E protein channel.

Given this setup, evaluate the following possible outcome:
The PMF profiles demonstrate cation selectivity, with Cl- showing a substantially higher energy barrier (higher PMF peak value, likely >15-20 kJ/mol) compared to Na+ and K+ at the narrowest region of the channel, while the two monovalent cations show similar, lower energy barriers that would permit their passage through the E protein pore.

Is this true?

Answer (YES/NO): YES